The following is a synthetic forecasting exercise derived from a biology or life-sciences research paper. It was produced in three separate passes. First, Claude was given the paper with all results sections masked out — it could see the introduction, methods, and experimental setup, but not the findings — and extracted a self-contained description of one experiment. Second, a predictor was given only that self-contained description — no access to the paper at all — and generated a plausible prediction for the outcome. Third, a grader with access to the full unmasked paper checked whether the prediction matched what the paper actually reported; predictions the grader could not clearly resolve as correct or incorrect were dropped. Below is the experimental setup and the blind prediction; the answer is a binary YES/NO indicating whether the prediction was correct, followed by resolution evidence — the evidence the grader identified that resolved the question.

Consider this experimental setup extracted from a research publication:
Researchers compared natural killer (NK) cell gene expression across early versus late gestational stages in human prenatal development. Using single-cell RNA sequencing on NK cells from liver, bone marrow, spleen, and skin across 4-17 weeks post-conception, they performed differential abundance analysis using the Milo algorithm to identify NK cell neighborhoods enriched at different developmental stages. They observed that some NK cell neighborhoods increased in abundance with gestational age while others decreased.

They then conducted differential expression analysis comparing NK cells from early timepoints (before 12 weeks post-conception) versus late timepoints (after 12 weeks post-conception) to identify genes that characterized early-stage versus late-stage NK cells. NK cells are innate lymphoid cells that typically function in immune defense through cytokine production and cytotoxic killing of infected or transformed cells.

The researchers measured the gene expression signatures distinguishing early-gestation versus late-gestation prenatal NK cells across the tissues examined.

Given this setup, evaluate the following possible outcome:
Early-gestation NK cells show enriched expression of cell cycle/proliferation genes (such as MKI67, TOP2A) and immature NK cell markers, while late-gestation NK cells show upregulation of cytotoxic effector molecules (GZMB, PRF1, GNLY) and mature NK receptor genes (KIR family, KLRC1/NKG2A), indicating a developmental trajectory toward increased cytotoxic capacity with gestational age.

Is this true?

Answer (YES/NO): NO